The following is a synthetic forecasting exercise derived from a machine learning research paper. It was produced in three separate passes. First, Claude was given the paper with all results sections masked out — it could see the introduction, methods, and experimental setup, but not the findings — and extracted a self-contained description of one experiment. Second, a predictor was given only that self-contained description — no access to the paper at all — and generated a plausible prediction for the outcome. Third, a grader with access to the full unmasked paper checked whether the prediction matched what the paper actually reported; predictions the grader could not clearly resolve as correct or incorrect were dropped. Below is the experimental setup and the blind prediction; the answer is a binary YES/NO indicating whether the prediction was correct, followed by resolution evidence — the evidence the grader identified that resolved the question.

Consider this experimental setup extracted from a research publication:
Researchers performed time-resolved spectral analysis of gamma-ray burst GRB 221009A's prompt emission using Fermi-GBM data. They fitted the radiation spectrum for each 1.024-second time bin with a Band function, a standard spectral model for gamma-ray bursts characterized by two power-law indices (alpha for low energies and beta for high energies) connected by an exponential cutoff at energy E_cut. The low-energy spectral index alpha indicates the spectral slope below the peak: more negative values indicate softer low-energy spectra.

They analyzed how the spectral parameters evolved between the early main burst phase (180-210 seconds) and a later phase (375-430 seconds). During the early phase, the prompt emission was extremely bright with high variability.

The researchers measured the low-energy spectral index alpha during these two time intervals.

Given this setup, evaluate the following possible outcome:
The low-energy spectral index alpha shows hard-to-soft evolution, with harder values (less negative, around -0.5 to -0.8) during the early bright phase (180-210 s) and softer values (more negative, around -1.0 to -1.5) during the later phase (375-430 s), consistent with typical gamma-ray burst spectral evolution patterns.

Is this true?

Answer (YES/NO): NO